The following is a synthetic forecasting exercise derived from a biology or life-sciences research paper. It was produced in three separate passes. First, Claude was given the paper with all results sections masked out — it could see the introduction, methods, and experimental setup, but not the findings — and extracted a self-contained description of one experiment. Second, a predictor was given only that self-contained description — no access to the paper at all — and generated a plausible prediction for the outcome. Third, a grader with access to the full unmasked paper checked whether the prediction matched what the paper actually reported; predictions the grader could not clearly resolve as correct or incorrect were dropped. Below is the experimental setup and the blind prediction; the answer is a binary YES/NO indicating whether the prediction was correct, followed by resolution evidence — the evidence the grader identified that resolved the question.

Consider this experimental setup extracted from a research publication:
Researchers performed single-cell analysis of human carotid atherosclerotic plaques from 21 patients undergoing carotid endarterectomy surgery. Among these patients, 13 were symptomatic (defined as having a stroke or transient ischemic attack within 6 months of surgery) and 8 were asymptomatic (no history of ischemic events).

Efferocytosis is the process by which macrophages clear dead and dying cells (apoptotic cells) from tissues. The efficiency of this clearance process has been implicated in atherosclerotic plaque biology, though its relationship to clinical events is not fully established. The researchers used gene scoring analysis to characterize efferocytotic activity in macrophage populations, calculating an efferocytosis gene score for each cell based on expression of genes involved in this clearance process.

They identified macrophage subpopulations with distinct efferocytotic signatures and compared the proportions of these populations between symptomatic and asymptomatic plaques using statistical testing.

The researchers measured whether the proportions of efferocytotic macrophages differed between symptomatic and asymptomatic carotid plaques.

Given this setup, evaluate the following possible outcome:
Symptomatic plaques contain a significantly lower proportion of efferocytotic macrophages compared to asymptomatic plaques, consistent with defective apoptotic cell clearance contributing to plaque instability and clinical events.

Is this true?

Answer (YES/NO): YES